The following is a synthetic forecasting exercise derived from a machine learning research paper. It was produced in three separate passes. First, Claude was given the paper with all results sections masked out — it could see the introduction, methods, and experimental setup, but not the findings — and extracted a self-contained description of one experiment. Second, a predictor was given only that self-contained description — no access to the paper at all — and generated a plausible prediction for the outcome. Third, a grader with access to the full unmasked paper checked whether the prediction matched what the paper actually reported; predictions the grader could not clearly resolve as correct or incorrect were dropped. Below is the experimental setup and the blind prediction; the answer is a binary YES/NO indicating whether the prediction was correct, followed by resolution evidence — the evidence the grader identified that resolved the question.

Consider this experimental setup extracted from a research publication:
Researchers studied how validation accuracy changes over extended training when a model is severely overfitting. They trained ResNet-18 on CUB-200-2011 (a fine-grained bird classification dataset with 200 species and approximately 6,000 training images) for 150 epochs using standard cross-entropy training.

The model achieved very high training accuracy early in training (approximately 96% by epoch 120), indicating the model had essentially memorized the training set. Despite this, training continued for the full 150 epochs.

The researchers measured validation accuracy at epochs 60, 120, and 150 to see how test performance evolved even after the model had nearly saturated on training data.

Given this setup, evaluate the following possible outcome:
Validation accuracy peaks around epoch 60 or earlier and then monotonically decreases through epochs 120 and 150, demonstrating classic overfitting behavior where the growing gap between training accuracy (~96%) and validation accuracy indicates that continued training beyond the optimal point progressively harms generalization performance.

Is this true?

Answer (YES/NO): NO